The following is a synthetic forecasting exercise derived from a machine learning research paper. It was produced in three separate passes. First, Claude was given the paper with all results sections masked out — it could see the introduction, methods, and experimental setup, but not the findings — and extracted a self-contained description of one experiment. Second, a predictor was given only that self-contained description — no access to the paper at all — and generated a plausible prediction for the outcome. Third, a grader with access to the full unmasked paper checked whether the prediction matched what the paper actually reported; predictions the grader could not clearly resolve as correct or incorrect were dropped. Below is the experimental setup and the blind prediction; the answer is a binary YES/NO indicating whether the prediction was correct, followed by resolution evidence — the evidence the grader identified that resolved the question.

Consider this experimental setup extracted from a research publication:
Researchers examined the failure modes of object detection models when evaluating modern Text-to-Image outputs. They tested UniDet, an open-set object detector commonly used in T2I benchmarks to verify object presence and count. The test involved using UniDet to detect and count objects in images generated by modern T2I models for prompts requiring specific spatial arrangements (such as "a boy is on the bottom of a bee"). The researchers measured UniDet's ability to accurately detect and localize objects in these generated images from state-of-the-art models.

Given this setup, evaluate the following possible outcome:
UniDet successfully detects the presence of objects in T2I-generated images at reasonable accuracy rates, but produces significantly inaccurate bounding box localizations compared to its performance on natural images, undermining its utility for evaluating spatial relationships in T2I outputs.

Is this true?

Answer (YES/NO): NO